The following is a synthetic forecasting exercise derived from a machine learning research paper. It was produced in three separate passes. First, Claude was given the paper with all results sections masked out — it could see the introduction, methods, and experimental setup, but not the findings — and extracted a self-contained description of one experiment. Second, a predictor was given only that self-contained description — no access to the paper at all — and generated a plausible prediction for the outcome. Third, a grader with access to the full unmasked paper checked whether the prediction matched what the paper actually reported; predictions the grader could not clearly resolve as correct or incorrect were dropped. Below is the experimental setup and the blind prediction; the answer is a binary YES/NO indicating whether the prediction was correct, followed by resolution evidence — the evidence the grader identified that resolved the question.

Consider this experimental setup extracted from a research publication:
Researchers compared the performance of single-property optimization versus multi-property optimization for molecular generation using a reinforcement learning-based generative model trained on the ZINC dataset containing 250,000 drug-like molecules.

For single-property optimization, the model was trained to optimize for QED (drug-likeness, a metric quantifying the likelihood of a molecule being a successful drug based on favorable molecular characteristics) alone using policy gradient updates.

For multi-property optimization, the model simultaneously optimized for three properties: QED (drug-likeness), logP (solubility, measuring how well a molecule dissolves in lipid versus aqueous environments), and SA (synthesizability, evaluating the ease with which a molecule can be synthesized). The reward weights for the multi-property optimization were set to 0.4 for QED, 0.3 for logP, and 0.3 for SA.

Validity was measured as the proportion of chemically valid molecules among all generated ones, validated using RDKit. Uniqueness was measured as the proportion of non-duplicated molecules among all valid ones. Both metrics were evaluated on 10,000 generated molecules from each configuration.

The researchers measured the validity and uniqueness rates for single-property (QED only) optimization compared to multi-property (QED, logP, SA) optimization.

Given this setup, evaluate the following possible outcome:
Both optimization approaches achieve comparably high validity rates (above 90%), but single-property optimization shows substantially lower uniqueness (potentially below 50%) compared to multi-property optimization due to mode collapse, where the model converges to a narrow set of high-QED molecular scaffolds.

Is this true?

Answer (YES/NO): NO